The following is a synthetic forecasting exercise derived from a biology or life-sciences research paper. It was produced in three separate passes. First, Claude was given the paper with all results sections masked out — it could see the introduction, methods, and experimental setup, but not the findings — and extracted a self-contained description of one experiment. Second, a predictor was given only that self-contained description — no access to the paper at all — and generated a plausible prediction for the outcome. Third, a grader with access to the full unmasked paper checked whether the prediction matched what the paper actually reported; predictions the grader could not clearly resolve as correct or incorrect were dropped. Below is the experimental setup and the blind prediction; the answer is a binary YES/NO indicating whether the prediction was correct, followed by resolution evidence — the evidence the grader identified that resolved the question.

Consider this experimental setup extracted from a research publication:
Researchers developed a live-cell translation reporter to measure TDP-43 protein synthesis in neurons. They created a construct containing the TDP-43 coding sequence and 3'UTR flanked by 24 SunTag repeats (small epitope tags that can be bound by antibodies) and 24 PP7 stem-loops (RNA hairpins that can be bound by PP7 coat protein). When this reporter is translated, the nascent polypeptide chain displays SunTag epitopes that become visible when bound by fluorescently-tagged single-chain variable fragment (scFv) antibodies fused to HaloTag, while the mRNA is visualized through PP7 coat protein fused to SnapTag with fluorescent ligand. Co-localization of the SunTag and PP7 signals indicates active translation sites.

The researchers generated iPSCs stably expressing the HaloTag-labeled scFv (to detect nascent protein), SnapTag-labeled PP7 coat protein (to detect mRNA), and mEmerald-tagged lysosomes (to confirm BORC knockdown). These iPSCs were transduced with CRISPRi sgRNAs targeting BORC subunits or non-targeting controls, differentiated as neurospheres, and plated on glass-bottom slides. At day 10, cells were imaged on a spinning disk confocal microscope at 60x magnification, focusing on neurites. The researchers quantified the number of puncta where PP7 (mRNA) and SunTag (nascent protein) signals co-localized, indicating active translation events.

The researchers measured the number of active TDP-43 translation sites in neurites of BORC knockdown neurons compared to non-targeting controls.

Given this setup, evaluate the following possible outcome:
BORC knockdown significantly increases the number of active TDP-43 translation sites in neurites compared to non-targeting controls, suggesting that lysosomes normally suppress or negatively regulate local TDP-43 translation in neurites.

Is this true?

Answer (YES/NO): NO